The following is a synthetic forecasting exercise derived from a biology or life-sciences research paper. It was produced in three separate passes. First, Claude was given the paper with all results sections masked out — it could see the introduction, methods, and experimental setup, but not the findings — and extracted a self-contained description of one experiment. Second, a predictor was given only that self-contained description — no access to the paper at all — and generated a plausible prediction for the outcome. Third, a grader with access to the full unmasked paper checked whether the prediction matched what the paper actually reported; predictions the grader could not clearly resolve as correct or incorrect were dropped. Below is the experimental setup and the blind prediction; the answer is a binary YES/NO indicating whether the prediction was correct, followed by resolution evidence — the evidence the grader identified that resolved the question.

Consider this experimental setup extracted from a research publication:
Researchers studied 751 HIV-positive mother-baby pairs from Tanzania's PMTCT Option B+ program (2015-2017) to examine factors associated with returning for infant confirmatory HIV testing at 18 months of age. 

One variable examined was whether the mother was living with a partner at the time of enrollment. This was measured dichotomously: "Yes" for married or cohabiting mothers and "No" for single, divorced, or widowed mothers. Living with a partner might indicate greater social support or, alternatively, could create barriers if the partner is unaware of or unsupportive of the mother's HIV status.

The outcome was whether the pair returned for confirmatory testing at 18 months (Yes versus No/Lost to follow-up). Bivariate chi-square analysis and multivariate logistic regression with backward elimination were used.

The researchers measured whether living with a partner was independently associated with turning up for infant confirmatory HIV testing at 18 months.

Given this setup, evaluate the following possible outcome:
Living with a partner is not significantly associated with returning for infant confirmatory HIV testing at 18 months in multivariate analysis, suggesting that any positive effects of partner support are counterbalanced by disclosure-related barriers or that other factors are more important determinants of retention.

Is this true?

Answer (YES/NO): NO